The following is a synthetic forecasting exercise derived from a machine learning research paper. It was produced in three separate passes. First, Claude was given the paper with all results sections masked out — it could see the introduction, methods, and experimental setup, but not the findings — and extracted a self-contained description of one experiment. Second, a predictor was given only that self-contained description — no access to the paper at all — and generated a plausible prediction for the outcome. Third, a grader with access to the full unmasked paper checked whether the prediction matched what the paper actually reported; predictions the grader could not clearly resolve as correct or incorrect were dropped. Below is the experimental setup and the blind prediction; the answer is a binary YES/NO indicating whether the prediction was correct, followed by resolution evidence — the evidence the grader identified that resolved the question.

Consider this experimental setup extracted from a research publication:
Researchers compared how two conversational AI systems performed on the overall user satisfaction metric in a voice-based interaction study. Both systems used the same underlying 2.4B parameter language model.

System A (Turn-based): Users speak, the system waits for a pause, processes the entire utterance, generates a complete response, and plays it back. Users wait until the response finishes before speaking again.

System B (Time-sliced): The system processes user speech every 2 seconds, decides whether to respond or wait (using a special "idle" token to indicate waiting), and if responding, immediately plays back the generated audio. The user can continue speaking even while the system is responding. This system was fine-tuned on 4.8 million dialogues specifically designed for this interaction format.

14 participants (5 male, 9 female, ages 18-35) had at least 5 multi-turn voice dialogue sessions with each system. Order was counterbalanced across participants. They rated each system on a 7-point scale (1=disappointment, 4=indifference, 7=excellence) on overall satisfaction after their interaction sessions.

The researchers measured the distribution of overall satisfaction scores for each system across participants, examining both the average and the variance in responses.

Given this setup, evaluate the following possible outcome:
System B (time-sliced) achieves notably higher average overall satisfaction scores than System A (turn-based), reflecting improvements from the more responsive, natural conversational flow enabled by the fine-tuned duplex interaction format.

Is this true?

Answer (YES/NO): YES